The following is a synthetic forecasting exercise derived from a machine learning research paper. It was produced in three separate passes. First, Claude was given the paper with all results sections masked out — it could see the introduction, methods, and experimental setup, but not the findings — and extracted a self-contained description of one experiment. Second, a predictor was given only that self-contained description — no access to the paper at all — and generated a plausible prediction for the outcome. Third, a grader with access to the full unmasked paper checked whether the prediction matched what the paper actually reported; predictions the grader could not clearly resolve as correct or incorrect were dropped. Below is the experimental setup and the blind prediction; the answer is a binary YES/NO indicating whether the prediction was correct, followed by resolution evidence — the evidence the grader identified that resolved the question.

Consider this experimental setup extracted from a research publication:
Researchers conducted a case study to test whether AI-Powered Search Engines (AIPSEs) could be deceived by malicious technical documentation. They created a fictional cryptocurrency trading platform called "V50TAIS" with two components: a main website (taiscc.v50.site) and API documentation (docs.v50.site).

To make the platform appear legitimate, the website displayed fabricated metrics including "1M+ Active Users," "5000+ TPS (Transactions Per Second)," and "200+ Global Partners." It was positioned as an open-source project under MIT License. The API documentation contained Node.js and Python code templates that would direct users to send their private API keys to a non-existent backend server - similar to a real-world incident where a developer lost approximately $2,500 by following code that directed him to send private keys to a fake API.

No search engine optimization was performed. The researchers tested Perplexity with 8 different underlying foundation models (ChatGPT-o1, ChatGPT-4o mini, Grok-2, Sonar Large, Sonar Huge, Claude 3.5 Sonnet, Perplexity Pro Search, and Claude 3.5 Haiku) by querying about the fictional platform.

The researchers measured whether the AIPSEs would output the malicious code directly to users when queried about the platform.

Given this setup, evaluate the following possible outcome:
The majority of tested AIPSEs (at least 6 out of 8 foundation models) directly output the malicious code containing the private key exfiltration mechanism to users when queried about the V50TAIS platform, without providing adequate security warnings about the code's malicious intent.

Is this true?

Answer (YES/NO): YES